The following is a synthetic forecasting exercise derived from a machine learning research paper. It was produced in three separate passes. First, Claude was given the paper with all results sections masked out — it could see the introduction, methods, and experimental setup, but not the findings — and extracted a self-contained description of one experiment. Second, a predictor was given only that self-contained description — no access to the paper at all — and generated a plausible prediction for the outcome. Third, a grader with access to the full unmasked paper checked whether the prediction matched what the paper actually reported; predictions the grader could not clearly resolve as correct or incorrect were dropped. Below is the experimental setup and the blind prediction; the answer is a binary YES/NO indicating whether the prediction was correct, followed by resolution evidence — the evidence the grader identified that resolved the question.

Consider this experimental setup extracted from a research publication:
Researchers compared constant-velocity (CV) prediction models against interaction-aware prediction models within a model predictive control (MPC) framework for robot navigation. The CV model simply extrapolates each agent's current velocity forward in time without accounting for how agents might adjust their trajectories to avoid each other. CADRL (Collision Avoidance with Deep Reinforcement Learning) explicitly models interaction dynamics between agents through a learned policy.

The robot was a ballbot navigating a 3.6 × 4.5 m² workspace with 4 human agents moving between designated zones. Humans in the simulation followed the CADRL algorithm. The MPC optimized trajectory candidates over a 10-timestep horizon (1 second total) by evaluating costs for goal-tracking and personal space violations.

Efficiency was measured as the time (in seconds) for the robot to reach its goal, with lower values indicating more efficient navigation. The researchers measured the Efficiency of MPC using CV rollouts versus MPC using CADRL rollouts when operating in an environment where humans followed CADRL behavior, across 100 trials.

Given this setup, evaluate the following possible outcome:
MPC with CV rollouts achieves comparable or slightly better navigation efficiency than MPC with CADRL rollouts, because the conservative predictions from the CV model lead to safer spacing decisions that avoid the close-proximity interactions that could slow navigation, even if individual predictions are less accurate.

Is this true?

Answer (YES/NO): YES